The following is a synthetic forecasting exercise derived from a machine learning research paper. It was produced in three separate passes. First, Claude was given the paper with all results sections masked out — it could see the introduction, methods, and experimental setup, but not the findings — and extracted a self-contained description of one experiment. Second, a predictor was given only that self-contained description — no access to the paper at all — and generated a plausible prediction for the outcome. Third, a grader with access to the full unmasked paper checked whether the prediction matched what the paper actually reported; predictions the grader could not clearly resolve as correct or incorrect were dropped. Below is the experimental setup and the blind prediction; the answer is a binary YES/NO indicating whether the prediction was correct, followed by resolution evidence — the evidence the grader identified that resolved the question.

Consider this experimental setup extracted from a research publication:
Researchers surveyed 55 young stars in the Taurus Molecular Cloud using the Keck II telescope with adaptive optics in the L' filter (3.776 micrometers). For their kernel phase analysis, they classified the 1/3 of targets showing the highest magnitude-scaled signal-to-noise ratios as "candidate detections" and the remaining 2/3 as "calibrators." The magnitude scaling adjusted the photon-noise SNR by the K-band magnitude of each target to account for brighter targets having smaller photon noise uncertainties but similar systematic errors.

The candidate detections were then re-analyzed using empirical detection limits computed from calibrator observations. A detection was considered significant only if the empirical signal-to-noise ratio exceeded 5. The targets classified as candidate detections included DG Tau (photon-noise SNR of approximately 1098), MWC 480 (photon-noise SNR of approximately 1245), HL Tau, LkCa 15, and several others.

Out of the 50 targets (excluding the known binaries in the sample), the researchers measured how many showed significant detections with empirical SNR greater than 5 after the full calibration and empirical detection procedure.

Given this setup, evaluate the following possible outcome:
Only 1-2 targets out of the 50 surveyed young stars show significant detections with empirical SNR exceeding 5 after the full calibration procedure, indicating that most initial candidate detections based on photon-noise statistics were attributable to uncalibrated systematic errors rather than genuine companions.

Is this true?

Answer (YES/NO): YES